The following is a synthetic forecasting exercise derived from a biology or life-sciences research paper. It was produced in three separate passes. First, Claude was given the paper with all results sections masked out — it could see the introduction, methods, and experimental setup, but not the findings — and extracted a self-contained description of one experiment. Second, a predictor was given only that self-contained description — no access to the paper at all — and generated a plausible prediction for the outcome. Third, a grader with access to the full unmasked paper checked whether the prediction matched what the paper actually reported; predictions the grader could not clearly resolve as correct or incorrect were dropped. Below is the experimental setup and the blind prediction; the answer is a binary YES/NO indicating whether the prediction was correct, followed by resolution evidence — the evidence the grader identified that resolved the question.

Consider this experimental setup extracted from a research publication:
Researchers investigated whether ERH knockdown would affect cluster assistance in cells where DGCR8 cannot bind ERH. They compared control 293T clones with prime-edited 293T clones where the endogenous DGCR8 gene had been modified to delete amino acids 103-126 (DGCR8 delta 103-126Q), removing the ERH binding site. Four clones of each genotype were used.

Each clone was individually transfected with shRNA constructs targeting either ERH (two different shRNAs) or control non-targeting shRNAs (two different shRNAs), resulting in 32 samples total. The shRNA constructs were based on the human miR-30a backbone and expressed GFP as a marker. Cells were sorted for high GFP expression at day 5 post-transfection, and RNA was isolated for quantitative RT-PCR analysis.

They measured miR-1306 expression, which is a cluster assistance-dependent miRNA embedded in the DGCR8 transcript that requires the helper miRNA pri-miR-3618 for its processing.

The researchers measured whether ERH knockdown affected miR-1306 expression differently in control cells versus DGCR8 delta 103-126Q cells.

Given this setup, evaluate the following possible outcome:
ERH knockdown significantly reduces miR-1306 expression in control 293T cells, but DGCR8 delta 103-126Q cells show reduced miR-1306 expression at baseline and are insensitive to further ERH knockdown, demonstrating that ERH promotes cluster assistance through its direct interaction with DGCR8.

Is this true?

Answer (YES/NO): NO